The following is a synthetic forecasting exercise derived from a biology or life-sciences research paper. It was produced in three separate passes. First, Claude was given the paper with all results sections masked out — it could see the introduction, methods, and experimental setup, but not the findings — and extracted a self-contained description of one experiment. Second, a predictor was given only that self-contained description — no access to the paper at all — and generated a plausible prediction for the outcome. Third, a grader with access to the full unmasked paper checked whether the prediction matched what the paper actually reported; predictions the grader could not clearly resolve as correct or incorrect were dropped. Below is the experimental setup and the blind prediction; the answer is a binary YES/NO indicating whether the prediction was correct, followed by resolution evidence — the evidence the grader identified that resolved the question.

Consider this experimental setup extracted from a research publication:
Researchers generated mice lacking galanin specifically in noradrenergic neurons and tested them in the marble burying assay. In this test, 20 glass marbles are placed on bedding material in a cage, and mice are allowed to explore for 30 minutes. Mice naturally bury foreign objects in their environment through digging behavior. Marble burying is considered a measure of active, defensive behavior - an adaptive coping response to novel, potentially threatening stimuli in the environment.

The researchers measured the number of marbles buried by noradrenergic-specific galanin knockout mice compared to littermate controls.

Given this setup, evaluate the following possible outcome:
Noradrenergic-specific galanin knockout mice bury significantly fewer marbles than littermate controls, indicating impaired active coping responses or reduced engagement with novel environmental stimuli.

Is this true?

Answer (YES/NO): NO